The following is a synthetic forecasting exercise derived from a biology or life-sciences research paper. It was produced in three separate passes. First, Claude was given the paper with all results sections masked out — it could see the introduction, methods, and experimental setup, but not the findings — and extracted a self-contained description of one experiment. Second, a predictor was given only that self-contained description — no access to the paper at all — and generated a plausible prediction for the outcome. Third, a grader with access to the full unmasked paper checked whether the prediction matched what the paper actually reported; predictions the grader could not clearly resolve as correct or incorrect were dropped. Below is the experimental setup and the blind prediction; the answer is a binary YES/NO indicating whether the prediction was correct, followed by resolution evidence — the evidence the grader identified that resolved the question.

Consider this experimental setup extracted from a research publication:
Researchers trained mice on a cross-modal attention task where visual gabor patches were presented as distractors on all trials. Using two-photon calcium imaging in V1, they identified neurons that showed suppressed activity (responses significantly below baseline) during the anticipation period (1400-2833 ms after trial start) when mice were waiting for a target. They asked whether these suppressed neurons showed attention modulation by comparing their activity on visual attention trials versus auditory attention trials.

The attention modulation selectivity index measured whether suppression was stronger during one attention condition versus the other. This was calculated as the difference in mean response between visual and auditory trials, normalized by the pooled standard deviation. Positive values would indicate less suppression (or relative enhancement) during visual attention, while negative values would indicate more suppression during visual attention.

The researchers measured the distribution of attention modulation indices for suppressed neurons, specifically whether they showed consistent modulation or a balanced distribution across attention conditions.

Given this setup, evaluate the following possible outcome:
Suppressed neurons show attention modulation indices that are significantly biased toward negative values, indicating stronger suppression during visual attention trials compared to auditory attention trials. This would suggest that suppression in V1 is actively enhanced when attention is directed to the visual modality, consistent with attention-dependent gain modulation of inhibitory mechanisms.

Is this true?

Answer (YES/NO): NO